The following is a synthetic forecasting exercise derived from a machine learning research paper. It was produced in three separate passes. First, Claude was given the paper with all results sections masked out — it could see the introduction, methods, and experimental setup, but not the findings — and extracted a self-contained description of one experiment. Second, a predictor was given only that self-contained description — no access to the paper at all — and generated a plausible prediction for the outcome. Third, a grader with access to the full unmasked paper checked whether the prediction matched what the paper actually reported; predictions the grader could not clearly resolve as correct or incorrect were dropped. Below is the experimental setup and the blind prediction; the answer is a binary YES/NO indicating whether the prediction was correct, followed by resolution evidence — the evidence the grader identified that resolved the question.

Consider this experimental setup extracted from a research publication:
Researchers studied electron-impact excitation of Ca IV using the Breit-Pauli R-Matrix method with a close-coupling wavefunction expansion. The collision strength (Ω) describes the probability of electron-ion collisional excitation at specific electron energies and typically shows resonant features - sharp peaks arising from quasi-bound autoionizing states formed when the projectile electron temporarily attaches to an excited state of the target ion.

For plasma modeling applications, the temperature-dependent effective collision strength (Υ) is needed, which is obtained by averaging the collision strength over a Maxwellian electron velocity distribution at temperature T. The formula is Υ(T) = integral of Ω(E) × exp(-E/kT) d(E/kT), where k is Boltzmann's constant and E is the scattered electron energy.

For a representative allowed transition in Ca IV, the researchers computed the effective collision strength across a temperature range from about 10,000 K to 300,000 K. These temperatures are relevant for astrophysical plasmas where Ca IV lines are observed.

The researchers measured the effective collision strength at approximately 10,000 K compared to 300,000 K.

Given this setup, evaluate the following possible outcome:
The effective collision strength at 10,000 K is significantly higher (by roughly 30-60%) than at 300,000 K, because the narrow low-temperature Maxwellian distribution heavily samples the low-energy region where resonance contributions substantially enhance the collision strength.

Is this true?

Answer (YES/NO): NO